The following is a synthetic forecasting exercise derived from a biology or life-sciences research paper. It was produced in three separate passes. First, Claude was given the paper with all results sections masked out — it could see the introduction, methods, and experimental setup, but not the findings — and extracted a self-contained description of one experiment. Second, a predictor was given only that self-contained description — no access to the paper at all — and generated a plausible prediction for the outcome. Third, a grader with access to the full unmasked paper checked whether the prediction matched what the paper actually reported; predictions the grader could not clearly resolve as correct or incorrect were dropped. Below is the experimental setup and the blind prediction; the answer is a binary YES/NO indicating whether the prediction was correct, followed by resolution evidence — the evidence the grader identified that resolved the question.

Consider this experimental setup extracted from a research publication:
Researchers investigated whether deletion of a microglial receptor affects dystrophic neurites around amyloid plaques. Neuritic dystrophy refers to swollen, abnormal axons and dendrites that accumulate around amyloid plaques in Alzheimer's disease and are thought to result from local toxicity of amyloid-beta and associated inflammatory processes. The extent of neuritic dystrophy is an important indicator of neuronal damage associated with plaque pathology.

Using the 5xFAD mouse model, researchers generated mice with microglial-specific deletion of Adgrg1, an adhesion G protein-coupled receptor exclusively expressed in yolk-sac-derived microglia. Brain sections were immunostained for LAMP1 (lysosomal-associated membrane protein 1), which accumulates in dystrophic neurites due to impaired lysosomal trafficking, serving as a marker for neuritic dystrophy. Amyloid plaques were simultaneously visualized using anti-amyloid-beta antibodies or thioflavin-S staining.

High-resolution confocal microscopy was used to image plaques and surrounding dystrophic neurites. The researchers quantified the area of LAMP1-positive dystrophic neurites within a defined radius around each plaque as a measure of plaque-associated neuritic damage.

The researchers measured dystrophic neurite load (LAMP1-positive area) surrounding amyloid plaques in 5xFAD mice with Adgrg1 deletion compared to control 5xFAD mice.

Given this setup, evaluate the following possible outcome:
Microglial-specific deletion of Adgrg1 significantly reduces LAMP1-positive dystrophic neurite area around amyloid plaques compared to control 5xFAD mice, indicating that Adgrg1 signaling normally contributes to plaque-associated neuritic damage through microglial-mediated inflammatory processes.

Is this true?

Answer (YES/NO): NO